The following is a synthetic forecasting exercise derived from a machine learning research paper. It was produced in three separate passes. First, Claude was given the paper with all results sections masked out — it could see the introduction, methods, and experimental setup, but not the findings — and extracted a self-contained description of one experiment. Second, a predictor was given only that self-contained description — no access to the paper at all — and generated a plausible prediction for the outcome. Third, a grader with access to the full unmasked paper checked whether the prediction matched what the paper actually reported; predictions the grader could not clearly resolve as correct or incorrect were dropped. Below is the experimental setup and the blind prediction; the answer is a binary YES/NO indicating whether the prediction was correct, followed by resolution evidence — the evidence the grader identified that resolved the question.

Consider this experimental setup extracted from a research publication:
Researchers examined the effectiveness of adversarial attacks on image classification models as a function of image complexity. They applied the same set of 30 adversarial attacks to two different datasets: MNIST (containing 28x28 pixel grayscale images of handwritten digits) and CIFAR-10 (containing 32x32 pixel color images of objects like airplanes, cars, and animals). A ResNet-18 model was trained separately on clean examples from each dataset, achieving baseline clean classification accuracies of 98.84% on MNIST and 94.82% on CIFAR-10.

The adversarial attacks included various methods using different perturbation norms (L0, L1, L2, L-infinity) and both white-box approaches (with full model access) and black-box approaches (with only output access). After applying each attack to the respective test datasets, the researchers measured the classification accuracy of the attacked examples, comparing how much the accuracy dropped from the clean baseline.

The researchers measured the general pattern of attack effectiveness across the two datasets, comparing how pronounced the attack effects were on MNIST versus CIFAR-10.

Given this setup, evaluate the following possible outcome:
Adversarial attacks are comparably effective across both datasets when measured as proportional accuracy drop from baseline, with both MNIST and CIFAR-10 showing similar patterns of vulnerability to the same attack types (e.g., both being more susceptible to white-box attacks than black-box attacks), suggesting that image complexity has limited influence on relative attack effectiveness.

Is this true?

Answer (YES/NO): NO